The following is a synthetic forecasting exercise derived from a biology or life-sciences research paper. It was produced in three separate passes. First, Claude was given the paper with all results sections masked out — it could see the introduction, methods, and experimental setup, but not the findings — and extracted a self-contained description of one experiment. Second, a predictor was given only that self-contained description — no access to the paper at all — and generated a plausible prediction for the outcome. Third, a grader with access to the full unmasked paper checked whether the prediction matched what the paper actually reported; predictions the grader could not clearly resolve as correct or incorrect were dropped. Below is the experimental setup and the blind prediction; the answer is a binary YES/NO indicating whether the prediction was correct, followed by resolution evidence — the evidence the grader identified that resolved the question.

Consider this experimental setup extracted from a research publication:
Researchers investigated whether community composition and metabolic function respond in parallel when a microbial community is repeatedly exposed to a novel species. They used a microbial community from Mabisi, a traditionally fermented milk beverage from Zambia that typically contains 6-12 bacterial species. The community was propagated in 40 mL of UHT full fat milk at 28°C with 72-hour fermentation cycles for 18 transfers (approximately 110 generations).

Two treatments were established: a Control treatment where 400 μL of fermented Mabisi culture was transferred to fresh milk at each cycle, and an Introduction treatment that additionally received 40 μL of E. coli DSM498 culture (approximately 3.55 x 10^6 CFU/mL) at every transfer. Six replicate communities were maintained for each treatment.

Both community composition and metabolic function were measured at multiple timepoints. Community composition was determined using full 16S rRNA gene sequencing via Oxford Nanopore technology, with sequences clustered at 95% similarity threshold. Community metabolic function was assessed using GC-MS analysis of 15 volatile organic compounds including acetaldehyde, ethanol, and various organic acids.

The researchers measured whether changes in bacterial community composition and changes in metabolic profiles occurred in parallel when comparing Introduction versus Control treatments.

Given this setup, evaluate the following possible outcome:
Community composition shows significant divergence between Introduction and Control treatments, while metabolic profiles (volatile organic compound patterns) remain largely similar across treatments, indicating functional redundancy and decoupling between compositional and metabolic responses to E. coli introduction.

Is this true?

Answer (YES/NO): NO